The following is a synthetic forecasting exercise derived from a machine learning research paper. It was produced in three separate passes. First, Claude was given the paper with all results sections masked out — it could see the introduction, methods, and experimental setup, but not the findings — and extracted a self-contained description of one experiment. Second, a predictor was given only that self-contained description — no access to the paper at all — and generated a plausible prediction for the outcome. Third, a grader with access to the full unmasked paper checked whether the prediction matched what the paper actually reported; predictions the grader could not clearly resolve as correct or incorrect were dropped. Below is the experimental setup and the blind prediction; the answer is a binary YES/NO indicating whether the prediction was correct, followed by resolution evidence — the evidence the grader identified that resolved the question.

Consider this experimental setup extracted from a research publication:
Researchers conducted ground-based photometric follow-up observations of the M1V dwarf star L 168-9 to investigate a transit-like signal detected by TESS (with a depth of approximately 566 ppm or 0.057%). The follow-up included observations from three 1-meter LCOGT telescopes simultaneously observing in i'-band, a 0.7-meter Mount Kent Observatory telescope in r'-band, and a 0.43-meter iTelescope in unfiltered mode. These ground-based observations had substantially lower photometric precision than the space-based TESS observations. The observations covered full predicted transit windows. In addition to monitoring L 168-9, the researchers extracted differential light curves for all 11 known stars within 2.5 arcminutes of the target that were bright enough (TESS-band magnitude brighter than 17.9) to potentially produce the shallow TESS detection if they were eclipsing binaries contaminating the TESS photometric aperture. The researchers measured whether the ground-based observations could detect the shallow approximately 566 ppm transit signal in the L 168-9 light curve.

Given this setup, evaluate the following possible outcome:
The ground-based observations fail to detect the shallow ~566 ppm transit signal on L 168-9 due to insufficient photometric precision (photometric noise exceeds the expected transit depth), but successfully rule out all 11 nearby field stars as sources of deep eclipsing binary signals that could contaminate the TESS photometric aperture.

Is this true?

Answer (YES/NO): YES